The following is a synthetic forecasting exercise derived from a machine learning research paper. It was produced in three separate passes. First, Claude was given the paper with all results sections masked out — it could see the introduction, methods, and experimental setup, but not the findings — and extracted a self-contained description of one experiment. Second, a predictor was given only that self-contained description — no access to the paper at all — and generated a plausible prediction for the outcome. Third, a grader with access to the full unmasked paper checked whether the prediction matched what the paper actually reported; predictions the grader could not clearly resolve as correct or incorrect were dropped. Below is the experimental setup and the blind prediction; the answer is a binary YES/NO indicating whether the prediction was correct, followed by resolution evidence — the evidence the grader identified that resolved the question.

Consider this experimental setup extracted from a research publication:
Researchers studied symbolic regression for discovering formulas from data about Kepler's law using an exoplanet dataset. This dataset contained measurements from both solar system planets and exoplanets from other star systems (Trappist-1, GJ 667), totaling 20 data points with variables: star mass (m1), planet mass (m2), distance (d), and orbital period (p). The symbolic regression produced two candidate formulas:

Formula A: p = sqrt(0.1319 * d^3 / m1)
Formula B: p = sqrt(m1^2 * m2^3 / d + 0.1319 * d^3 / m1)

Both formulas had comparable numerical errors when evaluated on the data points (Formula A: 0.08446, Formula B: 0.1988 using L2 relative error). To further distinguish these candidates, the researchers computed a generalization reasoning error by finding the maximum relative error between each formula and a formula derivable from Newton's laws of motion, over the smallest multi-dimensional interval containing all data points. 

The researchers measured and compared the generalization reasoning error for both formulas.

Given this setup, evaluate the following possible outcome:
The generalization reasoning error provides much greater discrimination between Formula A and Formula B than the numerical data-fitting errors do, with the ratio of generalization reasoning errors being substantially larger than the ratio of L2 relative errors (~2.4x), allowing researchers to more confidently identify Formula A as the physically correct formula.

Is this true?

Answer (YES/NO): YES